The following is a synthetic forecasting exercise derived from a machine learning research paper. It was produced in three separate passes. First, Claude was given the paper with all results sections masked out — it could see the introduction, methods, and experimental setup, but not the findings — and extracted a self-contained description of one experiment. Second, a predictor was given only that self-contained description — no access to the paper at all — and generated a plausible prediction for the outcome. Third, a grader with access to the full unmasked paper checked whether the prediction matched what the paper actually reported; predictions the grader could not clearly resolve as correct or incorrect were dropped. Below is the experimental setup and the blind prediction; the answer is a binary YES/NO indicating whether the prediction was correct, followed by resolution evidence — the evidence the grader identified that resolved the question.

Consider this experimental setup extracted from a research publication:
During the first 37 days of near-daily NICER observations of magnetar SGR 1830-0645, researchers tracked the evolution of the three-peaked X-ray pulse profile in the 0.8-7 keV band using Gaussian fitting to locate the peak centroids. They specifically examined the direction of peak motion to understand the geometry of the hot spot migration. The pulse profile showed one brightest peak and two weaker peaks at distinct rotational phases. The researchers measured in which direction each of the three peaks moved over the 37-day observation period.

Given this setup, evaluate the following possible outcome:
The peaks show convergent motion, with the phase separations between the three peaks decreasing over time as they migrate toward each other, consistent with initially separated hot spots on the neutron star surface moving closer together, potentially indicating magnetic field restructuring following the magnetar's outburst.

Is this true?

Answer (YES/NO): YES